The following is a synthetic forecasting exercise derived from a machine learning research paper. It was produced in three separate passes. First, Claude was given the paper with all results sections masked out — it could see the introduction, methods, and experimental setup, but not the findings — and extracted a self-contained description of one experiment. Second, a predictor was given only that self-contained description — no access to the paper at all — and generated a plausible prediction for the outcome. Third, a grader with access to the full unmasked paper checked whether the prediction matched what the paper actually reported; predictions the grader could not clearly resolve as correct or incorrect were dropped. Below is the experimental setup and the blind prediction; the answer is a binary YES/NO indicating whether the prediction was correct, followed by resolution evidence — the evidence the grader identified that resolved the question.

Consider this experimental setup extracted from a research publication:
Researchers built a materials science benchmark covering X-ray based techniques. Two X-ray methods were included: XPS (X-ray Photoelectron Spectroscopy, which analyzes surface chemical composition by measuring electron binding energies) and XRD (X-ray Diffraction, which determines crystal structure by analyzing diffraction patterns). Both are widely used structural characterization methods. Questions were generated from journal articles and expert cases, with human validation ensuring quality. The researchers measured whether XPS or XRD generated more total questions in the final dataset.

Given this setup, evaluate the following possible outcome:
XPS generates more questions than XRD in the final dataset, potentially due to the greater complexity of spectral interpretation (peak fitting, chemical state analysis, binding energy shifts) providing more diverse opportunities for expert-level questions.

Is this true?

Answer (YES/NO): NO